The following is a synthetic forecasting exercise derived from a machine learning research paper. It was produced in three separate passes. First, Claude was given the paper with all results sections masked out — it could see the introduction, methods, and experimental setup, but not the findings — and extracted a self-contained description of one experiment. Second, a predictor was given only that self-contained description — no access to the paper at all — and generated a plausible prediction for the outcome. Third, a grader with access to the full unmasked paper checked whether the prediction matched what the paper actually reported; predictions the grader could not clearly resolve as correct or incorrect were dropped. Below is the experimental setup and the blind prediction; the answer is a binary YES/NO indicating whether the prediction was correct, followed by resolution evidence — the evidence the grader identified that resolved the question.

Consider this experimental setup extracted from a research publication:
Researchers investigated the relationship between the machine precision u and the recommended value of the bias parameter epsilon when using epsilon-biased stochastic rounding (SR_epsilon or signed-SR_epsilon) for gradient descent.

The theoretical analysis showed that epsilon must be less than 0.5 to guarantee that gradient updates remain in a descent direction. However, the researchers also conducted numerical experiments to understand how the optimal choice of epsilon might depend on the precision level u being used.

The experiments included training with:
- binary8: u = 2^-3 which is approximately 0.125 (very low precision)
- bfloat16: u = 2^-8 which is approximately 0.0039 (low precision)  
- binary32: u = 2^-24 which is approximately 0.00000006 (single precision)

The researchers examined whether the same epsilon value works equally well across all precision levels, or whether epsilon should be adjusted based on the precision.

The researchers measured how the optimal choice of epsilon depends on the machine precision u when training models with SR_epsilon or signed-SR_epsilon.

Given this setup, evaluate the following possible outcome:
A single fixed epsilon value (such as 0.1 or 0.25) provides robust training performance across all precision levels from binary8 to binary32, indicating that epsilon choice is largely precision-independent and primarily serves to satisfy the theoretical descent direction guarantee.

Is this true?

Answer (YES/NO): NO